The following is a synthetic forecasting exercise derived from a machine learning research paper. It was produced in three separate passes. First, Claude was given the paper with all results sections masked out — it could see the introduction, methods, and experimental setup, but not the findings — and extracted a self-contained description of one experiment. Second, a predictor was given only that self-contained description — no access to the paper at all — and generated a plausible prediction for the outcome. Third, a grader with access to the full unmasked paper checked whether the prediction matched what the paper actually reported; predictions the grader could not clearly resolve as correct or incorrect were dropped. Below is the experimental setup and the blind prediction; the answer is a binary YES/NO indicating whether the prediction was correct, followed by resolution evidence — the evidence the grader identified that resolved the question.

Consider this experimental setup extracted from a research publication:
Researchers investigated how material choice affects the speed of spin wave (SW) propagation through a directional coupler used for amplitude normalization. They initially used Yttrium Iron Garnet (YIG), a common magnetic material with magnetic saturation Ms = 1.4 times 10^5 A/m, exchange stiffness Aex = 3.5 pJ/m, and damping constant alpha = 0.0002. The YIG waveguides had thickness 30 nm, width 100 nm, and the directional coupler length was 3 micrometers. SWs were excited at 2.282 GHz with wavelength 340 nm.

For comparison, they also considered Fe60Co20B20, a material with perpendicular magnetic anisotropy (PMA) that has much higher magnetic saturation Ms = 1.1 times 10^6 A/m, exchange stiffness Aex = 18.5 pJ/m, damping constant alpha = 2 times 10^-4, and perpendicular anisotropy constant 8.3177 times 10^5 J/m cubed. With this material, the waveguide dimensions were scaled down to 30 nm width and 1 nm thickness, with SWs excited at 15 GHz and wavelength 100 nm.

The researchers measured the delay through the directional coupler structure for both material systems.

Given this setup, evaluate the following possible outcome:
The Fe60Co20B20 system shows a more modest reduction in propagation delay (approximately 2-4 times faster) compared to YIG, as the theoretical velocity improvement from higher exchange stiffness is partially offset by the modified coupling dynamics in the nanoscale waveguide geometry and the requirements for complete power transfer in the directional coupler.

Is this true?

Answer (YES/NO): NO